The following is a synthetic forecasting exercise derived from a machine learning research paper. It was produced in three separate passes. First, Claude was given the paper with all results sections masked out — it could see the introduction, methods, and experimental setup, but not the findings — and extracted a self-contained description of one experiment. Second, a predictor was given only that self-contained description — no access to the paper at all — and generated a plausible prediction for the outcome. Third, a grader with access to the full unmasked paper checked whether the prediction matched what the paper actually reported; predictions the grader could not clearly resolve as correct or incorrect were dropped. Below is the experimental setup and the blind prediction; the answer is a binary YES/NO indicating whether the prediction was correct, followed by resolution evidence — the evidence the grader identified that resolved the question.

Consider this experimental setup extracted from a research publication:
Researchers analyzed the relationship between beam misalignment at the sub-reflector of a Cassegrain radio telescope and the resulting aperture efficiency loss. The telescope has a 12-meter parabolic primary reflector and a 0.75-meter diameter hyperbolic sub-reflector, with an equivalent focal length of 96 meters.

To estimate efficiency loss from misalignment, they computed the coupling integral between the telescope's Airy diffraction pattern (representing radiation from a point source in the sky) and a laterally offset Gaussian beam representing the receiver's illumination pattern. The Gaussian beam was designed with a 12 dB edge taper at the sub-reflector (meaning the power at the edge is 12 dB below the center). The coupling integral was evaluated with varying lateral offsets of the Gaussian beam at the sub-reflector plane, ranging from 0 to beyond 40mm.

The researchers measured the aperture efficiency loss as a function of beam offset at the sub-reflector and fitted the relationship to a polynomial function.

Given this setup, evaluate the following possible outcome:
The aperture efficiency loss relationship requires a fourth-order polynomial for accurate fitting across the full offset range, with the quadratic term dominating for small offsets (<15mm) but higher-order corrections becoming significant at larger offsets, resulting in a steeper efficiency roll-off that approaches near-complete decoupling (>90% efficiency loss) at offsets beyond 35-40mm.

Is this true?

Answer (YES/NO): NO